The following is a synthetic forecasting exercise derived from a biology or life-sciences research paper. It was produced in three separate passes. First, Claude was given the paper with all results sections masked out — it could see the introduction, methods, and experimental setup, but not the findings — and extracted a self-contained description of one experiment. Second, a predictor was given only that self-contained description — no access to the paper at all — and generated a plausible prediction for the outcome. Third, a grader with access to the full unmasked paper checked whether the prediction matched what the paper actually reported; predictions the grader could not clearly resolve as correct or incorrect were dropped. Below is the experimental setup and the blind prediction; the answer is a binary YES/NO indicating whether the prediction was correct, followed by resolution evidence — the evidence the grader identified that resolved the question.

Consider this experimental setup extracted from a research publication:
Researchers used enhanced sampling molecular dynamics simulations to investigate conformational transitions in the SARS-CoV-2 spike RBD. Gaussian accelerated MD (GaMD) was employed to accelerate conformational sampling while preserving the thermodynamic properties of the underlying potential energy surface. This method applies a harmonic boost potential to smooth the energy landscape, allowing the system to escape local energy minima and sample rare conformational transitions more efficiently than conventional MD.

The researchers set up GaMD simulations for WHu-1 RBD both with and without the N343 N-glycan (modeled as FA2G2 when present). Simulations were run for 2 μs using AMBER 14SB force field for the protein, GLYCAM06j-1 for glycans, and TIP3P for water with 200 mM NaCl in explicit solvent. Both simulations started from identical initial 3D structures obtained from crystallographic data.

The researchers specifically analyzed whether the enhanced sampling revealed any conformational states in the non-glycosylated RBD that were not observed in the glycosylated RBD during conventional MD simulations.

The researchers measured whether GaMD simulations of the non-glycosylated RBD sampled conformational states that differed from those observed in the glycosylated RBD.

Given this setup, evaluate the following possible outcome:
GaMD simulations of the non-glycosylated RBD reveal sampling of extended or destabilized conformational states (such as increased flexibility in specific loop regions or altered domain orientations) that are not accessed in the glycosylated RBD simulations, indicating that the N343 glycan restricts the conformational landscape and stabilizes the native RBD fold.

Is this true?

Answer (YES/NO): YES